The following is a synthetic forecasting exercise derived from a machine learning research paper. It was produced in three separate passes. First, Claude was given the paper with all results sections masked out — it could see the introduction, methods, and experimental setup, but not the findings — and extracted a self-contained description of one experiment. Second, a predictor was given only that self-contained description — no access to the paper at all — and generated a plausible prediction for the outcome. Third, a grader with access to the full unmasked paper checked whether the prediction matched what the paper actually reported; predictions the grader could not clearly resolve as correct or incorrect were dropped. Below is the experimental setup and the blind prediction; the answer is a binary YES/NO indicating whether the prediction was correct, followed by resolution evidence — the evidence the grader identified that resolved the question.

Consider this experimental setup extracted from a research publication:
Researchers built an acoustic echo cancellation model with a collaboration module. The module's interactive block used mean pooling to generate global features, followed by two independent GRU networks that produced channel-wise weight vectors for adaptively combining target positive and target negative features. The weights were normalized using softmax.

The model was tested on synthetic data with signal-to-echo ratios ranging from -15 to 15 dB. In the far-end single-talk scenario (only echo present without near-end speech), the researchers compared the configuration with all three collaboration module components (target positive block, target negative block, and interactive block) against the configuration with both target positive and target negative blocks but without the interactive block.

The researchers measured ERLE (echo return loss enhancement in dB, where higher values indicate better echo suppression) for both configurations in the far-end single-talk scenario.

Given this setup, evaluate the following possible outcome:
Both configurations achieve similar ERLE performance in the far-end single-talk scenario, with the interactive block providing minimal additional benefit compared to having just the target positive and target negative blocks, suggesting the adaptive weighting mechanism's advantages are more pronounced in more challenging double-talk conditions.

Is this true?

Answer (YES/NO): NO